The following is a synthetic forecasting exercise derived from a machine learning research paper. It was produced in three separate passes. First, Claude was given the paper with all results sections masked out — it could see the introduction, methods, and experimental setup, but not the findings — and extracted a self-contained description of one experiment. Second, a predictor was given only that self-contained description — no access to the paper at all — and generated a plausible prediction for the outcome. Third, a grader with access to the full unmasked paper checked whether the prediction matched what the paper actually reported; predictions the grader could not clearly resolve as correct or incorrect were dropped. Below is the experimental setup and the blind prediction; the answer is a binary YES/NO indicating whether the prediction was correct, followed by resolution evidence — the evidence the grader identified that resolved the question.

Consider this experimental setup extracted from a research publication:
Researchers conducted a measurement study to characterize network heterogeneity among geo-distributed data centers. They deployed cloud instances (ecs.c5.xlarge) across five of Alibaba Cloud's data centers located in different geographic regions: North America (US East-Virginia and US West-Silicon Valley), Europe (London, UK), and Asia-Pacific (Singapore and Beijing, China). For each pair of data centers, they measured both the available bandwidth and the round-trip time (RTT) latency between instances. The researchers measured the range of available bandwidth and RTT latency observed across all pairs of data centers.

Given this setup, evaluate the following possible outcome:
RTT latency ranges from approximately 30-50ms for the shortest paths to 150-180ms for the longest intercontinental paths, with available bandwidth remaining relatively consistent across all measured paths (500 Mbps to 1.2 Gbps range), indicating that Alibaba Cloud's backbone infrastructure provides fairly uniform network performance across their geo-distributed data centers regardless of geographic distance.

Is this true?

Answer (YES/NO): NO